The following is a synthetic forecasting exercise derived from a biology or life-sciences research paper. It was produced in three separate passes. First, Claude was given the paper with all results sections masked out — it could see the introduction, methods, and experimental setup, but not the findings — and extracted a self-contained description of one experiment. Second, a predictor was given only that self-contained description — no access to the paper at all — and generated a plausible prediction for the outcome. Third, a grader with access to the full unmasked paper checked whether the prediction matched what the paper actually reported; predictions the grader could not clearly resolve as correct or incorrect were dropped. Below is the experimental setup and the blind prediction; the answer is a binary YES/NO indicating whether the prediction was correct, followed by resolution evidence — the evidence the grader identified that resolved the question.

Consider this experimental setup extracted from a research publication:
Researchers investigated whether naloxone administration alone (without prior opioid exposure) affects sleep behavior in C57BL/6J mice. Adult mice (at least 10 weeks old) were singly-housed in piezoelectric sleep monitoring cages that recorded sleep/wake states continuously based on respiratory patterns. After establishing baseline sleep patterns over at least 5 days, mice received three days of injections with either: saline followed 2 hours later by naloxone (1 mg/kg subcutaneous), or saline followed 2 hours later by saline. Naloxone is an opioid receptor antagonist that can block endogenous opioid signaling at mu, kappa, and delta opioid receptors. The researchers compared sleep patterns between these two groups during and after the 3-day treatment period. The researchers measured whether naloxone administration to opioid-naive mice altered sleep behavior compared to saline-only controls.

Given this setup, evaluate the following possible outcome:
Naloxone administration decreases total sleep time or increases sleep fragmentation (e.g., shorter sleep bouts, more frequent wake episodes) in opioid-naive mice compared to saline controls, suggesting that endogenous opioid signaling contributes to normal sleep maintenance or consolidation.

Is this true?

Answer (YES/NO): NO